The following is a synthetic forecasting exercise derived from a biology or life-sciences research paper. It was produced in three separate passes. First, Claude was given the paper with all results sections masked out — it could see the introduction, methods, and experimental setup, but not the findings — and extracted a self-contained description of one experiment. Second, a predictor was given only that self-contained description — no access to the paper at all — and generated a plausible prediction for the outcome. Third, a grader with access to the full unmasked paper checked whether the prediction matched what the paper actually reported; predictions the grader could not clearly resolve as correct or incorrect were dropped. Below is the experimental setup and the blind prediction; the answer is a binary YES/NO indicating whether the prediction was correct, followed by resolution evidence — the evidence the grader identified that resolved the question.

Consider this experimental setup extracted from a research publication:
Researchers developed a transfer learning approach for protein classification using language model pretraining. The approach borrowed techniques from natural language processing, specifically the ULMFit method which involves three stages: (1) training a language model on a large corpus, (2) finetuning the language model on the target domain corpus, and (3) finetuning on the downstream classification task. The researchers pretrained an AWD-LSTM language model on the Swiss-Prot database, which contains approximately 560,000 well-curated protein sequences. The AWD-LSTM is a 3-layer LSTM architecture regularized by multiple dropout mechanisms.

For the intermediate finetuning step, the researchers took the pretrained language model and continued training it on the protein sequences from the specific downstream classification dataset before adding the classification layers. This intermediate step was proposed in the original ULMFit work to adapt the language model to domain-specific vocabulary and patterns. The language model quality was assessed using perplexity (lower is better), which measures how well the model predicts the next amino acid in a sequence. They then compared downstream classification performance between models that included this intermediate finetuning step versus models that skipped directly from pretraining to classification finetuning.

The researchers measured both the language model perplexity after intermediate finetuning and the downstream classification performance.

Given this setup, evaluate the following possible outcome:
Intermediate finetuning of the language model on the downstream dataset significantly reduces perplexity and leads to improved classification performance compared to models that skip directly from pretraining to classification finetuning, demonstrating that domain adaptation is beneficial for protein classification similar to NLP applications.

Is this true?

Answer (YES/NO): NO